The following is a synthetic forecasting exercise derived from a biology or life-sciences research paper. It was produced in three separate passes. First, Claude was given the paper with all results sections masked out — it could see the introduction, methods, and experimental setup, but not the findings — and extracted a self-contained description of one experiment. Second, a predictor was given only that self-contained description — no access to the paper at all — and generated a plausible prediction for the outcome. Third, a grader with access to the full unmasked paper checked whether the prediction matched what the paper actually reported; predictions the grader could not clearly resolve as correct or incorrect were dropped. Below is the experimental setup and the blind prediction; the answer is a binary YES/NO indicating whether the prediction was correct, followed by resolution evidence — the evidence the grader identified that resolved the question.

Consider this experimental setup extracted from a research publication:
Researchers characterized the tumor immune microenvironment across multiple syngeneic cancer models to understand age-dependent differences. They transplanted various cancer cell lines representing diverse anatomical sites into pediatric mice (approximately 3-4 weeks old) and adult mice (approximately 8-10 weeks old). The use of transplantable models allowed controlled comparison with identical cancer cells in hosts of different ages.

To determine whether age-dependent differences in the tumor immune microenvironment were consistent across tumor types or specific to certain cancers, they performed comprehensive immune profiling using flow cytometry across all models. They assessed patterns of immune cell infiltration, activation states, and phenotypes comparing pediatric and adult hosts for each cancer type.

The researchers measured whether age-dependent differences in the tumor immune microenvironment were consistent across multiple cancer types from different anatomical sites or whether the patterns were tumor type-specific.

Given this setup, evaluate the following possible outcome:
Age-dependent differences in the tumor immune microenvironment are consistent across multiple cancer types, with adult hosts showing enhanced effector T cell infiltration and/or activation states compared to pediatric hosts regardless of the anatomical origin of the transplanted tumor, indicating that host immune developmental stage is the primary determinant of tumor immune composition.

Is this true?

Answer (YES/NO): YES